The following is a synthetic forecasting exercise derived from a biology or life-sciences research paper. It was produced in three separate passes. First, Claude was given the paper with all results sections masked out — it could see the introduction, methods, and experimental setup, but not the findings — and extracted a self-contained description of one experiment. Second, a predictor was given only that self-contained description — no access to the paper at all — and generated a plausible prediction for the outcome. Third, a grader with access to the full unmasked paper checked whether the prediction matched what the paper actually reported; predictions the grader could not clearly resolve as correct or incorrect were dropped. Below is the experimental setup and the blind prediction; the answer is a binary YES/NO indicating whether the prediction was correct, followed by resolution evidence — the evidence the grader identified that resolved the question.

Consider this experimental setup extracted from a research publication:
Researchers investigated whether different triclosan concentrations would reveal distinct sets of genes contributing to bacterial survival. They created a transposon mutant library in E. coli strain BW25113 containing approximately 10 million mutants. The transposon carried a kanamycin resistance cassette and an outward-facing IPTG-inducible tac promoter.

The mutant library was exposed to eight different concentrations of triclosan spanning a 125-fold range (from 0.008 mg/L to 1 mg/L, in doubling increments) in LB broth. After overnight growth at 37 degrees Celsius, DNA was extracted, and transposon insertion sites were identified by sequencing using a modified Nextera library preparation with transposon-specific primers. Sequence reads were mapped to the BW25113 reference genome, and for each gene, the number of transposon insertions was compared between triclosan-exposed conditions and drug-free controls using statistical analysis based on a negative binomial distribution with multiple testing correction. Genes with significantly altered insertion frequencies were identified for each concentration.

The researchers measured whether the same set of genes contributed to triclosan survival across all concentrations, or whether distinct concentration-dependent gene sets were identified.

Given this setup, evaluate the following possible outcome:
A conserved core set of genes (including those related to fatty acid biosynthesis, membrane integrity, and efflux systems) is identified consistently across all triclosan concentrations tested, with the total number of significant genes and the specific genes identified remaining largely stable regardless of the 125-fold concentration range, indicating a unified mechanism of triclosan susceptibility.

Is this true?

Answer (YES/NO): NO